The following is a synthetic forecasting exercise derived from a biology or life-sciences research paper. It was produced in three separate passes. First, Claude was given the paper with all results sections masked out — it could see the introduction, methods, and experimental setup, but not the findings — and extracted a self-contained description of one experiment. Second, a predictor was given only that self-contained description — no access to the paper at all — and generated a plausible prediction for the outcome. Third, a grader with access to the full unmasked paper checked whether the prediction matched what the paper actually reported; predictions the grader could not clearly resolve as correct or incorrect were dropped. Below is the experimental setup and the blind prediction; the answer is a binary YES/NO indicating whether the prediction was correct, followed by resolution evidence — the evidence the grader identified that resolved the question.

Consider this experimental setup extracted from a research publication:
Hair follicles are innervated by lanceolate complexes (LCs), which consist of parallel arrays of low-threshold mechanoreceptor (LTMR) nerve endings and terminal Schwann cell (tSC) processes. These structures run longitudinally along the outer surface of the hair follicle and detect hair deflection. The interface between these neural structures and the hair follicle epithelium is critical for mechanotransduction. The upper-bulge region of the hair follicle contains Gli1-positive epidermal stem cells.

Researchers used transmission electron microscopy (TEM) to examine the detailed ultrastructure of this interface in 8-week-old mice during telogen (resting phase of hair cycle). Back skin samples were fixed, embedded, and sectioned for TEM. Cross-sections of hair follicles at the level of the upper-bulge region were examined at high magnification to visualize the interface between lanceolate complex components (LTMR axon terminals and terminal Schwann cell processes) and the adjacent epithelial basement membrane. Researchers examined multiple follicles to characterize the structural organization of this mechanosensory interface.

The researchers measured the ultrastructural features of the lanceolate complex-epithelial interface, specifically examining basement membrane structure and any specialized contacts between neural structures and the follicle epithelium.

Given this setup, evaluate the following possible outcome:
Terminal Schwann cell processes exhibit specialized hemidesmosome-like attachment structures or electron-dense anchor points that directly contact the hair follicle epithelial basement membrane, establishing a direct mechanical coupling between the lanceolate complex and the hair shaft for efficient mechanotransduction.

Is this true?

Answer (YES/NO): NO